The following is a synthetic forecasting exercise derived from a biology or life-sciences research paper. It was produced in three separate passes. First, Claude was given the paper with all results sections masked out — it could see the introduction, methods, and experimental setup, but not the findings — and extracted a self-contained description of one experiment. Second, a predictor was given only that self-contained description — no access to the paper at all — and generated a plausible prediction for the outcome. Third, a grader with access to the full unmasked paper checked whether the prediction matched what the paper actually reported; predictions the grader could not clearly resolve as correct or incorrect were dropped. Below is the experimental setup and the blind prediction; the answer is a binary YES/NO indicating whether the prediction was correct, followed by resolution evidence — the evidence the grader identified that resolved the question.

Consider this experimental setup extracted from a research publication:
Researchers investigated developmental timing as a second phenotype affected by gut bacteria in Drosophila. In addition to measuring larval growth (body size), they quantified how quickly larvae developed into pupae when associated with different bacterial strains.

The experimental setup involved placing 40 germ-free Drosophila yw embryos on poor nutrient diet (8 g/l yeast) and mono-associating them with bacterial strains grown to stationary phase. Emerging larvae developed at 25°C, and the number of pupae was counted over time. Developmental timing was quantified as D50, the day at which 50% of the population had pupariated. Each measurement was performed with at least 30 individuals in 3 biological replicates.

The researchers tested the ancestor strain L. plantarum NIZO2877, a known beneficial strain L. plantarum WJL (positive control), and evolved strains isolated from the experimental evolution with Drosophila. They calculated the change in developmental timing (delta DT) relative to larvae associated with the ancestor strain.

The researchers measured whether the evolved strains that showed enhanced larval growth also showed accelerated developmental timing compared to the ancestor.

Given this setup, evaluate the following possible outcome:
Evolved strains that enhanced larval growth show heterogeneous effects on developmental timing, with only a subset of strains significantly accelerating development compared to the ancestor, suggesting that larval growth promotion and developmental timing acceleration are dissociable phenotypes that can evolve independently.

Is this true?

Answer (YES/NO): NO